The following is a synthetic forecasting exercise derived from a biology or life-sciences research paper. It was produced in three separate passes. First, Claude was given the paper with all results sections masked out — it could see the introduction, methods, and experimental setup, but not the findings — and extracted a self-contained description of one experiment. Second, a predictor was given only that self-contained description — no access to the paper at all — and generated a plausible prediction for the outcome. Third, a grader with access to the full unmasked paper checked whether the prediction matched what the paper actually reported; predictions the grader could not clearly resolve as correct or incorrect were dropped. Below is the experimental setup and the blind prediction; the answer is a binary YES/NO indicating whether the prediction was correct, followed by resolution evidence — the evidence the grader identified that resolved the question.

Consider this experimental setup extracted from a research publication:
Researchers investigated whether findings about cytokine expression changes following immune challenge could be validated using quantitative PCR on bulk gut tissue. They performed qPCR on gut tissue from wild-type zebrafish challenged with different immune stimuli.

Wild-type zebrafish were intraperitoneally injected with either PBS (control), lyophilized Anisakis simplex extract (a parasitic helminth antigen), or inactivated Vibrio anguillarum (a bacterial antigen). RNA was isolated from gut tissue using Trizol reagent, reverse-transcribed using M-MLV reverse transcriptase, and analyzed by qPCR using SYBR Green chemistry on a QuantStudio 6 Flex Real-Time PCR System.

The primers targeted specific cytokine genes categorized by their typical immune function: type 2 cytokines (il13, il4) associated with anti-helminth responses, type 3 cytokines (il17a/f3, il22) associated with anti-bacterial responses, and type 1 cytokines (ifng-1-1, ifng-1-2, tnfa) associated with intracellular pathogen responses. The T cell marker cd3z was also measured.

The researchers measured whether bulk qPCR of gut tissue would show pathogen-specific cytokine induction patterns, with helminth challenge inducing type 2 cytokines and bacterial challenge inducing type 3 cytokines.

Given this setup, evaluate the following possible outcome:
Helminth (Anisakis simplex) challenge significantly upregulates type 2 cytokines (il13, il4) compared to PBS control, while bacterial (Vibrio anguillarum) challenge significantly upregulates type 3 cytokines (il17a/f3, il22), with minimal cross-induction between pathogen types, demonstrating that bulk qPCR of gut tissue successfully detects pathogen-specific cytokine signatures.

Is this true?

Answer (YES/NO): YES